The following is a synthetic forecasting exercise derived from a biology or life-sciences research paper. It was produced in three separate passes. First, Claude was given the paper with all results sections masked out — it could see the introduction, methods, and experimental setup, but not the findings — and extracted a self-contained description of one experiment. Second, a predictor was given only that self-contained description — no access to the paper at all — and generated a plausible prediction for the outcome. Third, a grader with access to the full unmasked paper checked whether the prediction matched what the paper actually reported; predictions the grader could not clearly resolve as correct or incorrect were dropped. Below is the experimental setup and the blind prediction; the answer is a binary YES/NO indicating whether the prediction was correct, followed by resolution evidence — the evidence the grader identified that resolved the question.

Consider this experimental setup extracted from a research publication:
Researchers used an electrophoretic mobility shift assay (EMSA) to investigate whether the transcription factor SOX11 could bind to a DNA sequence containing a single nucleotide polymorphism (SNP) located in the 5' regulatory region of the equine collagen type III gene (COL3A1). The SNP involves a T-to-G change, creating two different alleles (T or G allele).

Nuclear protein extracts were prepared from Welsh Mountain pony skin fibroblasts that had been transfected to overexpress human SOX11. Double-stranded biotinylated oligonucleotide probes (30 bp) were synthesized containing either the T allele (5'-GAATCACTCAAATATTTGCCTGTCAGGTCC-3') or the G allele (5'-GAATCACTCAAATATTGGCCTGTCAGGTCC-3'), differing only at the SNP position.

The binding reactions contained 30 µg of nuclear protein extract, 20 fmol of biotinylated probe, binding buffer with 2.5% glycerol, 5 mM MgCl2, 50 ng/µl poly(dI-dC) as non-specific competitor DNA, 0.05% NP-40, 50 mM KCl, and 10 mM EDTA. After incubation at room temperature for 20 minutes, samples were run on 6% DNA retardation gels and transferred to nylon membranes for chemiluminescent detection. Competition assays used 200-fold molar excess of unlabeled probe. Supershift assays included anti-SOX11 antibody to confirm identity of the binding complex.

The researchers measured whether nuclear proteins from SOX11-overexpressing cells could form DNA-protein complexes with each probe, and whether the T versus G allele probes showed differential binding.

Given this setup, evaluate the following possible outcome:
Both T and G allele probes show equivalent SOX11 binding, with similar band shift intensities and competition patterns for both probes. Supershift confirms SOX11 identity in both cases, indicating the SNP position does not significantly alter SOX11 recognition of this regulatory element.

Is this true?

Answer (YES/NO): NO